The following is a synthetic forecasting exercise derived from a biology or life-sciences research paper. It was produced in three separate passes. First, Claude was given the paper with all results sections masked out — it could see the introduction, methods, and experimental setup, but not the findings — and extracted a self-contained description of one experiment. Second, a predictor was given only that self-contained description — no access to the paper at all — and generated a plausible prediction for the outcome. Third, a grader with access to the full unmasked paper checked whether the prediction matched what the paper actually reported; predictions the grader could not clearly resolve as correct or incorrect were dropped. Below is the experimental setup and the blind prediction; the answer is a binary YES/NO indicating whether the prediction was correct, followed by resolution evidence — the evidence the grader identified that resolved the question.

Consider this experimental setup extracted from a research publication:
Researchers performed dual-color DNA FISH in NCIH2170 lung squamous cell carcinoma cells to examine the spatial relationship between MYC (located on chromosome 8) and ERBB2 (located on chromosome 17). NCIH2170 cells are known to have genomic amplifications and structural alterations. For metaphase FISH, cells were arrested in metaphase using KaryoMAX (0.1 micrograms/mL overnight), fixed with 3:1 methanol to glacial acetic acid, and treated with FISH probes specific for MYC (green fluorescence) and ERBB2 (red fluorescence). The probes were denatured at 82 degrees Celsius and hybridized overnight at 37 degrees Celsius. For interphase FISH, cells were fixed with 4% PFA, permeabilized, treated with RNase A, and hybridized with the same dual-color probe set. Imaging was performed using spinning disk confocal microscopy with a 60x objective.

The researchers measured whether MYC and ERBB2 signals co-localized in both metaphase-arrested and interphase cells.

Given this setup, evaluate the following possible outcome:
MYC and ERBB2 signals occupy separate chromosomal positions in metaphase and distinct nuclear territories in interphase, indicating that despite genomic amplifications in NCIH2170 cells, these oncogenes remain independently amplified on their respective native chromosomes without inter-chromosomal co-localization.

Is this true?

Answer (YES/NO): NO